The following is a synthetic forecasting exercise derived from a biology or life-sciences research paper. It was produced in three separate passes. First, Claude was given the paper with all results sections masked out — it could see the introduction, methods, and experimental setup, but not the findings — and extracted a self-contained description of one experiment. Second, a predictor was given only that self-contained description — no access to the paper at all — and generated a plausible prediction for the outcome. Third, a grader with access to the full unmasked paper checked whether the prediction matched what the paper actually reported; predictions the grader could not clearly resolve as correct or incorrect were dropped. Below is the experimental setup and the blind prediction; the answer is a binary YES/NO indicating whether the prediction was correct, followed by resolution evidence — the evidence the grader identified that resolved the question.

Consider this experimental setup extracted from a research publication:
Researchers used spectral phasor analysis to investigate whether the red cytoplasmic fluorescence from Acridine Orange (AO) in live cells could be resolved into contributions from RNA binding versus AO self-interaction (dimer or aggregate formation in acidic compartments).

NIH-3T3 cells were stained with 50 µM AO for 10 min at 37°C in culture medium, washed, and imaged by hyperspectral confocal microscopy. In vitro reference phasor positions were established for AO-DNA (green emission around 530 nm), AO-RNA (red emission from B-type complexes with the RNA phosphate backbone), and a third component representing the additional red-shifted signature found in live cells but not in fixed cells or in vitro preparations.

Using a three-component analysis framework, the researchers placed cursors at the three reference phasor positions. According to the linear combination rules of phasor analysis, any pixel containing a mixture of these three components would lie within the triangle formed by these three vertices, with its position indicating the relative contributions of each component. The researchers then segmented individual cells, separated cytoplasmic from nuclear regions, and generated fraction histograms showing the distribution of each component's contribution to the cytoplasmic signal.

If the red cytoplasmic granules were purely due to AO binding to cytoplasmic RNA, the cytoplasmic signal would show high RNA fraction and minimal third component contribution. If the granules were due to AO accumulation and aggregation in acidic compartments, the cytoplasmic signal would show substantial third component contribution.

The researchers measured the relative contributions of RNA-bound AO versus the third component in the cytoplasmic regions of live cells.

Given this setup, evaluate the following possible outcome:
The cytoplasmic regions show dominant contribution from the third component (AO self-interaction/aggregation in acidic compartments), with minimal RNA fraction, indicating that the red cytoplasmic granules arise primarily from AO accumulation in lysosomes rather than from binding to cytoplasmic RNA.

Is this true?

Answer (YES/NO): NO